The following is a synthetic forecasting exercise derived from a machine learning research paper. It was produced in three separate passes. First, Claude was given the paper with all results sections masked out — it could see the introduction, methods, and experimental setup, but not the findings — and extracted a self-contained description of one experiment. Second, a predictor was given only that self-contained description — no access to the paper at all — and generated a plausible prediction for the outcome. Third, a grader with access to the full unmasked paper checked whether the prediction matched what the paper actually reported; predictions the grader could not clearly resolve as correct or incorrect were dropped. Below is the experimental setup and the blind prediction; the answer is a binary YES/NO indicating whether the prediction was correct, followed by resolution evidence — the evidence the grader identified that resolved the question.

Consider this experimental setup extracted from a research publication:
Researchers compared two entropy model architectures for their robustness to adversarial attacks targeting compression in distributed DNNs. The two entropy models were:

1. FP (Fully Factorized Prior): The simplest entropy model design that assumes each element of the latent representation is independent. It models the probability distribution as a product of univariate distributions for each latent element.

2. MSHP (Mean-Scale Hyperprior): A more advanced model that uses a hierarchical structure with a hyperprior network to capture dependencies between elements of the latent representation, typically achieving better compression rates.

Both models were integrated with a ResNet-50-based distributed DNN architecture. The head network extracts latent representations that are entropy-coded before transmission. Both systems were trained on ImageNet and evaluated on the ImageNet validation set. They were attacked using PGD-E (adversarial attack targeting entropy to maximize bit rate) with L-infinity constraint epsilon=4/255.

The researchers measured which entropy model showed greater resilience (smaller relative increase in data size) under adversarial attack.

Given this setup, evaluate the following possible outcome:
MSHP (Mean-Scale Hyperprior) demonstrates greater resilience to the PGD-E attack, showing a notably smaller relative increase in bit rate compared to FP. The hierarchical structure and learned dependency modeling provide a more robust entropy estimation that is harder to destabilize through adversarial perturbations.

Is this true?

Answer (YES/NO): NO